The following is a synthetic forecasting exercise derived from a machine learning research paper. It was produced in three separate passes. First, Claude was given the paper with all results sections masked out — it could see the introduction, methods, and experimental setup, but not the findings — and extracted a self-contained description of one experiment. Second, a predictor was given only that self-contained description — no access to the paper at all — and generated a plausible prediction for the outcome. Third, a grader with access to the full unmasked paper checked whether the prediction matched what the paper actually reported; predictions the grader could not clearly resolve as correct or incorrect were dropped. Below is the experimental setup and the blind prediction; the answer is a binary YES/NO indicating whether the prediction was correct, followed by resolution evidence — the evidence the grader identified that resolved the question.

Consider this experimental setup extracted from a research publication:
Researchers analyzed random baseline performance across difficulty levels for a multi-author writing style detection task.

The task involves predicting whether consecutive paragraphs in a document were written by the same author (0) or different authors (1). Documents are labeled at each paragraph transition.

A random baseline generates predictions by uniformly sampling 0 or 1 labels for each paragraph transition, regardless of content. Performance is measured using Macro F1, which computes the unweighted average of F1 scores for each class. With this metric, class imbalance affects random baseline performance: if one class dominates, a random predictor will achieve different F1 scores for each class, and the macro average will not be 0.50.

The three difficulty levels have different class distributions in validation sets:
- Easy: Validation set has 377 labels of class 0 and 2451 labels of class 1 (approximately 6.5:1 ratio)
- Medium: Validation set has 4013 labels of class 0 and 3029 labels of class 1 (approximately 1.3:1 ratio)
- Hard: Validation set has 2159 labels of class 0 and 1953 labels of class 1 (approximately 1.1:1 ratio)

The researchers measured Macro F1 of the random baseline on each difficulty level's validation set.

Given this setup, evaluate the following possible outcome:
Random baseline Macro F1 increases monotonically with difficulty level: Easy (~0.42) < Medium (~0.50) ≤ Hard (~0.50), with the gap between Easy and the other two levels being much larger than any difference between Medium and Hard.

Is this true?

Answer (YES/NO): NO